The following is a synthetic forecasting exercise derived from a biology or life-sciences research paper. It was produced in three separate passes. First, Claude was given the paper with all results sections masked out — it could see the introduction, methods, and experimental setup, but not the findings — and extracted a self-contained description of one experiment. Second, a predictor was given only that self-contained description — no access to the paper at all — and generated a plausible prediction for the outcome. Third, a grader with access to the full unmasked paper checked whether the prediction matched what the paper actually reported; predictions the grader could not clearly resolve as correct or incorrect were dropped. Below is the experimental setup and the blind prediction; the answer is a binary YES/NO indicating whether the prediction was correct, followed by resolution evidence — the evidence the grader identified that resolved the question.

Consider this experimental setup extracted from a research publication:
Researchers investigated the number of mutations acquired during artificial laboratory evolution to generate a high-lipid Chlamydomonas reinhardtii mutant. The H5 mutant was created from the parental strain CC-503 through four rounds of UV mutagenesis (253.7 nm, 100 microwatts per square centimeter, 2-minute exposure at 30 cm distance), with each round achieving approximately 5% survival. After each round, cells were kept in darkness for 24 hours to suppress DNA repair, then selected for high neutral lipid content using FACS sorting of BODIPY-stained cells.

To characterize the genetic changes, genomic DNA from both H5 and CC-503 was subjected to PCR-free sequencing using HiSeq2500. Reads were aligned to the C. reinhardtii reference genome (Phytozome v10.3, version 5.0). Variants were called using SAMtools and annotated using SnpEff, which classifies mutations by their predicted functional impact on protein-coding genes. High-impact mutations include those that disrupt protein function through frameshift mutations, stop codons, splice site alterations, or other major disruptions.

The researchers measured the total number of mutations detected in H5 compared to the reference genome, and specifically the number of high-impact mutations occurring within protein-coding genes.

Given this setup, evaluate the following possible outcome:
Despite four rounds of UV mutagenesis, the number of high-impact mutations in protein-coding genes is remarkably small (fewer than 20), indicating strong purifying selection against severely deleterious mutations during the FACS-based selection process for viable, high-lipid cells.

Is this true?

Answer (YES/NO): NO